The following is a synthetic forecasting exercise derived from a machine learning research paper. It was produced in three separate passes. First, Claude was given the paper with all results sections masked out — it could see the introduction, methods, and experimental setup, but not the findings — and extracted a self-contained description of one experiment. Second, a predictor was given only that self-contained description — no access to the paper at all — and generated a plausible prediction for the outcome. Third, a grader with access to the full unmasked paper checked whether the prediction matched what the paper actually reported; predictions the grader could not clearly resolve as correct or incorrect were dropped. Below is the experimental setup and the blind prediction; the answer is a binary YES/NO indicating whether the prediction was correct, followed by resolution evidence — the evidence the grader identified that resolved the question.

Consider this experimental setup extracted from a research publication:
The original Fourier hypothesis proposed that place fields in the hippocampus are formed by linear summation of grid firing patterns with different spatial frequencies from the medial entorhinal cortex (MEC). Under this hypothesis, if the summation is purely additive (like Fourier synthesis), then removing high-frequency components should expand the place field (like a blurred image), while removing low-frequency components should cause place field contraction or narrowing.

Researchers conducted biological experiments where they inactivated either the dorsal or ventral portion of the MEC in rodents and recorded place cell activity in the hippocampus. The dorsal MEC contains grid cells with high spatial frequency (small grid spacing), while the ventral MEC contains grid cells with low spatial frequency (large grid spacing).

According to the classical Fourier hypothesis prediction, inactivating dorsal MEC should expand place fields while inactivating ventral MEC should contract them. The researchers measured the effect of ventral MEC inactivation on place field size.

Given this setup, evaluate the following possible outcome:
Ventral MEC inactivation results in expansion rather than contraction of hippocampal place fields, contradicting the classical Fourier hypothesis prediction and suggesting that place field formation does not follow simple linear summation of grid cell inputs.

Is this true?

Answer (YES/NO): YES